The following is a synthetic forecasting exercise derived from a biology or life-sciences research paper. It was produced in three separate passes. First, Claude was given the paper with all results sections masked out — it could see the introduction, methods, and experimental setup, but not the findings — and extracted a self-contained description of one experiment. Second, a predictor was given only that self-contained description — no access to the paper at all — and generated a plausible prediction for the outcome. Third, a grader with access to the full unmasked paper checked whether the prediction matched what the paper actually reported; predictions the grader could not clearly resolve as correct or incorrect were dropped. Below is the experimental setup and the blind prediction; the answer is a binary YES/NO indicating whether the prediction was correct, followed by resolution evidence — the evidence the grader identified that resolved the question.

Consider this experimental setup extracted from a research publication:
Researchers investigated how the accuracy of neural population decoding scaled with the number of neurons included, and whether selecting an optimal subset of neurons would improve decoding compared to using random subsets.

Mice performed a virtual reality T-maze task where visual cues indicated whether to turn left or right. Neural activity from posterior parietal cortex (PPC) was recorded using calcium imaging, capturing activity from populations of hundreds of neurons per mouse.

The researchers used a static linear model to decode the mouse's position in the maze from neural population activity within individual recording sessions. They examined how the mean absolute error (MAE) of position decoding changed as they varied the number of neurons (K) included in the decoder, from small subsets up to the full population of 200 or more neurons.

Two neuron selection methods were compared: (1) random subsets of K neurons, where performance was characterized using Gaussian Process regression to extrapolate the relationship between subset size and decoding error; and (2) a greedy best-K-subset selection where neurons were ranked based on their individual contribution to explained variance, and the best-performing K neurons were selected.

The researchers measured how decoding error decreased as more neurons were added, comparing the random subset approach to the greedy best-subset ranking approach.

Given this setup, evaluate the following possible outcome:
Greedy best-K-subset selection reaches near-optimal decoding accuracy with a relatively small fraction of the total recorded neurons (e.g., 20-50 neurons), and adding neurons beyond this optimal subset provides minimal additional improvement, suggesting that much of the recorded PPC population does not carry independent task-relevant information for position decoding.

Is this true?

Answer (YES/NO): NO